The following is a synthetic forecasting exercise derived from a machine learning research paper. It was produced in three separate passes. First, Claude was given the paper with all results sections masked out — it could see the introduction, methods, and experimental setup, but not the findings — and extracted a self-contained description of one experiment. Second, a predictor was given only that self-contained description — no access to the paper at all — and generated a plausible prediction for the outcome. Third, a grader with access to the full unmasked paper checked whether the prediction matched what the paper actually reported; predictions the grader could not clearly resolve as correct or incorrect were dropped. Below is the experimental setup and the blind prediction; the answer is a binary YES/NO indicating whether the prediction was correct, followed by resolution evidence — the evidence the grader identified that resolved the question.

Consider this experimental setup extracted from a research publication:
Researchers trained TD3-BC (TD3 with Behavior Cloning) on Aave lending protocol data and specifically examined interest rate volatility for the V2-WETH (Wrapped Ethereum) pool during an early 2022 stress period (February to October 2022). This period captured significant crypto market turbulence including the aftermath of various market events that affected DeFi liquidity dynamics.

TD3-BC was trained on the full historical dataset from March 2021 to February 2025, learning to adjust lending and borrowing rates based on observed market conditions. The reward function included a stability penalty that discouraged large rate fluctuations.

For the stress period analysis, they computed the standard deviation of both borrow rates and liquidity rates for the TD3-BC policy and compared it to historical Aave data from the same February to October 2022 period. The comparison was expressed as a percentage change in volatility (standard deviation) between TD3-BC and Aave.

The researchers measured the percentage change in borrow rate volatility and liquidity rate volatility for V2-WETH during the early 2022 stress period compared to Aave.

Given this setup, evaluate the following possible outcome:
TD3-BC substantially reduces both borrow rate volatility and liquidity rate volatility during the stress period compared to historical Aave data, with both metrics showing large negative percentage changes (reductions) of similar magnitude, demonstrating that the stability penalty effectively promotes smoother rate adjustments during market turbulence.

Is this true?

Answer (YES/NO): NO